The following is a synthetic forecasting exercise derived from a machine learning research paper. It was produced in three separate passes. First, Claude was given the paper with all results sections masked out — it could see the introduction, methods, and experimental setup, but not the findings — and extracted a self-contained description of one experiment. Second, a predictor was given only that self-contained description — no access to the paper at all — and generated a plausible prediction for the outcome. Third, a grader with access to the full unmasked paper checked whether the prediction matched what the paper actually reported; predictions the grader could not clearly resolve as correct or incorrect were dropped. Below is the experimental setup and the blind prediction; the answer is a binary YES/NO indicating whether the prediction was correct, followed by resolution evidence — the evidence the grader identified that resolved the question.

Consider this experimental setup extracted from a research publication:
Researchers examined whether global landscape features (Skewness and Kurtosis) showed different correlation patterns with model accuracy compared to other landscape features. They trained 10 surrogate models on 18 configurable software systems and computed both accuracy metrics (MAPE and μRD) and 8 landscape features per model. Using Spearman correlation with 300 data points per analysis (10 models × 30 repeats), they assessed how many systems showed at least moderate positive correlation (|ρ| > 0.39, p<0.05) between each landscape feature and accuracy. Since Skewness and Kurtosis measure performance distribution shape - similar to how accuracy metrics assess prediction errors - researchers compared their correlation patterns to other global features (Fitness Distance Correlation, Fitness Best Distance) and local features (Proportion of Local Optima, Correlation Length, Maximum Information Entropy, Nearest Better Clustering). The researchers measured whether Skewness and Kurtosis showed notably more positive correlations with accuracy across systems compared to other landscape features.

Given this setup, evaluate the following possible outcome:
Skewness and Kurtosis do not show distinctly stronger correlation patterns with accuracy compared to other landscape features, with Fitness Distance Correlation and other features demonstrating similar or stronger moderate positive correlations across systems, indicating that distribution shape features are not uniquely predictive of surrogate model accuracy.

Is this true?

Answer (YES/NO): NO